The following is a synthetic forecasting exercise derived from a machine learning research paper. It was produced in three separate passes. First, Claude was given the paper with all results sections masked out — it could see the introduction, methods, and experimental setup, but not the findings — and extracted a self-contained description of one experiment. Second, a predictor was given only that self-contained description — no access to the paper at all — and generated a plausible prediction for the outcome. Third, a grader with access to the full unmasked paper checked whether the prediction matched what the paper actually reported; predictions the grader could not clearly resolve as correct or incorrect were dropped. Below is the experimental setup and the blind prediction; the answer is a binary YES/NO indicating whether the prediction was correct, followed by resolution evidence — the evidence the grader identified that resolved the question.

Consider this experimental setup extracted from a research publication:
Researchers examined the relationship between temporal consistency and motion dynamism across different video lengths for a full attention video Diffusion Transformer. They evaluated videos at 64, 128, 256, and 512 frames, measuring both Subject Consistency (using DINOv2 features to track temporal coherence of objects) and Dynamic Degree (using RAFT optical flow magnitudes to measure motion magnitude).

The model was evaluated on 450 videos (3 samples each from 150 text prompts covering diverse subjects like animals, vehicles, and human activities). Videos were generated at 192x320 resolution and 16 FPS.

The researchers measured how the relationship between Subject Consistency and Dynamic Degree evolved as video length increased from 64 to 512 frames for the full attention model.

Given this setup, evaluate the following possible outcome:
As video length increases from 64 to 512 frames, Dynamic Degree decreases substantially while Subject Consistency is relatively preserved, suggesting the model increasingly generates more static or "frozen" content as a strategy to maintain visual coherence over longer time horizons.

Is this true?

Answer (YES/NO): YES